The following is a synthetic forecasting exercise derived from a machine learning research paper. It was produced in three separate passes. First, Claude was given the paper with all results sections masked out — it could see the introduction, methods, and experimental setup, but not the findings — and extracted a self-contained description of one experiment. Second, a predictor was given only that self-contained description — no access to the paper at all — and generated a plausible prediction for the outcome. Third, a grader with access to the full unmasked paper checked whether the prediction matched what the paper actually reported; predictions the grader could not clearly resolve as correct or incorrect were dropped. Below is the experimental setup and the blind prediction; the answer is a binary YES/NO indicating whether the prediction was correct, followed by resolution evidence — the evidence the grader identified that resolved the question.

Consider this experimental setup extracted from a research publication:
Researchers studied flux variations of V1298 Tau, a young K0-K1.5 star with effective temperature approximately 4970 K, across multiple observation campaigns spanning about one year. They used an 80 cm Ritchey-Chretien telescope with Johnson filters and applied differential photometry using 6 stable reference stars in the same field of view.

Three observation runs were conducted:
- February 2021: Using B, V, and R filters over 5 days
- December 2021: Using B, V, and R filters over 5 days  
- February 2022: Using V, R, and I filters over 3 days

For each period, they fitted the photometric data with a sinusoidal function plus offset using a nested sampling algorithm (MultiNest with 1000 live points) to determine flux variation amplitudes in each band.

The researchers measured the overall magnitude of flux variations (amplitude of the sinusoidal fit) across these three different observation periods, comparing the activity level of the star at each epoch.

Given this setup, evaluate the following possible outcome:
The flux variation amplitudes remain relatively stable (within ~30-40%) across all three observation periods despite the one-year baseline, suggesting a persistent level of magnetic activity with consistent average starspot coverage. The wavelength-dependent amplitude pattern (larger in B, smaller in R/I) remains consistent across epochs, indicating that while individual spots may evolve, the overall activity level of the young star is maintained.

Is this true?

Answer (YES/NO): NO